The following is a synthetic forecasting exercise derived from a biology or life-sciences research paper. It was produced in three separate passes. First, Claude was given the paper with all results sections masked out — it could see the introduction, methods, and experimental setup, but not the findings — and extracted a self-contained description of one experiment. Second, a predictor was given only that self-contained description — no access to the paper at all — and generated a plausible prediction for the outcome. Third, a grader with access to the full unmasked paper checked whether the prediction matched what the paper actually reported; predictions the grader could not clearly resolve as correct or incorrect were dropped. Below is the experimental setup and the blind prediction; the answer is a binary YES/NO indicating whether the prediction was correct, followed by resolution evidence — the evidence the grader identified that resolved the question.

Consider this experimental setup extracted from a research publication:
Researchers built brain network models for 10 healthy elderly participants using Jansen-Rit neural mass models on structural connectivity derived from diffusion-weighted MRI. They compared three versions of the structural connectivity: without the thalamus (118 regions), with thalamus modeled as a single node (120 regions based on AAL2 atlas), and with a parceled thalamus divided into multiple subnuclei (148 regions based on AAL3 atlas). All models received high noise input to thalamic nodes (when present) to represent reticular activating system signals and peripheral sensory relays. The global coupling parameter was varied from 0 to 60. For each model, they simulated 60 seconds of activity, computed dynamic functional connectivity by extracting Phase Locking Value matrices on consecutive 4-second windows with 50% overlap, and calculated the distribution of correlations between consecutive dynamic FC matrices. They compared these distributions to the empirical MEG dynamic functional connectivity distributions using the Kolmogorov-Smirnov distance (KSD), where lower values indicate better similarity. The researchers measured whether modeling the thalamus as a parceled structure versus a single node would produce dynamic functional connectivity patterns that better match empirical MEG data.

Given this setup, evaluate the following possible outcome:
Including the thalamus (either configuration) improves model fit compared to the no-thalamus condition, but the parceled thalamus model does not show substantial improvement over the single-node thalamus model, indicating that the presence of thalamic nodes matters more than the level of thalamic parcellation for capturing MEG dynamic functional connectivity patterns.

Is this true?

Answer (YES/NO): NO